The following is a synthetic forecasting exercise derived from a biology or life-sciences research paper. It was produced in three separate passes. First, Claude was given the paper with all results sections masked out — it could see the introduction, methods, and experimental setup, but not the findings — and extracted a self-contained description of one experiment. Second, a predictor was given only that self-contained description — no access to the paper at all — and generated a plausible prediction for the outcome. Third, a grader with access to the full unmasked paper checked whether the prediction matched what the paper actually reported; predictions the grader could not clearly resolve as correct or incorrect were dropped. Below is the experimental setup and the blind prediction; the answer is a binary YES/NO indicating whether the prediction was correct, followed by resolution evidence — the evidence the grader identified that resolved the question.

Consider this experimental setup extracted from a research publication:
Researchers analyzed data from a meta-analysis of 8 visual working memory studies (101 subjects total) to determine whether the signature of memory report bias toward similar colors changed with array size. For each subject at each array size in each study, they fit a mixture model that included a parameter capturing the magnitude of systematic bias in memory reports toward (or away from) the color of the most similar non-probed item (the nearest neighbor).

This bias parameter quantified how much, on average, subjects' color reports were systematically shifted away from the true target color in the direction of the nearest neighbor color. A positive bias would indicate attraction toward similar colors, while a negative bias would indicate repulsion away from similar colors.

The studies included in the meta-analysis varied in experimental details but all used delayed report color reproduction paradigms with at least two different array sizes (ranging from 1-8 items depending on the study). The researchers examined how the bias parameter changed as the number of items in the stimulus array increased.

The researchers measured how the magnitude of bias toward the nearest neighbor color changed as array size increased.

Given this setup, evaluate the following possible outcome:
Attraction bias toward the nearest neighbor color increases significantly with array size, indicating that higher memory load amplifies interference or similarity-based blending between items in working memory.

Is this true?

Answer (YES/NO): YES